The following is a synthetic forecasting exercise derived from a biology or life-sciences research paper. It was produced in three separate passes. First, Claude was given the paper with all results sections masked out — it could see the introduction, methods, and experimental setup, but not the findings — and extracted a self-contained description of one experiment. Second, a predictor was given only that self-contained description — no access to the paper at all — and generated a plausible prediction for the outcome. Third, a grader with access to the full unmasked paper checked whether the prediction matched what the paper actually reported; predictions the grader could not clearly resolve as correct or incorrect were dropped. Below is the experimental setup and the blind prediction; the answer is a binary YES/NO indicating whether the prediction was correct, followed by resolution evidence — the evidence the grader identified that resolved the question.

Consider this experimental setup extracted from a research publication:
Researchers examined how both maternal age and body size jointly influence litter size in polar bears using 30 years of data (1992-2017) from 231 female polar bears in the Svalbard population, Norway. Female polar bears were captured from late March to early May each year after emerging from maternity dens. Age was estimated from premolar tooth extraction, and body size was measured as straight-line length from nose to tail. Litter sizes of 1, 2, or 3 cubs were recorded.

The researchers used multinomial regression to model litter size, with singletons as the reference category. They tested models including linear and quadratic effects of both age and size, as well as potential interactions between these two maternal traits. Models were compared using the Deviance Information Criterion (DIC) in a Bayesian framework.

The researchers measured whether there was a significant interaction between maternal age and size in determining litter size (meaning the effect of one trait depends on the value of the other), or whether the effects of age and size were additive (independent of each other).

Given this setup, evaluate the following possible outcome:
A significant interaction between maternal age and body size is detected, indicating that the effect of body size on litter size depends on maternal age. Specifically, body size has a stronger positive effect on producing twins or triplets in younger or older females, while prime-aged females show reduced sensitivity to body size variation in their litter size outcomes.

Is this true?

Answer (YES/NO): NO